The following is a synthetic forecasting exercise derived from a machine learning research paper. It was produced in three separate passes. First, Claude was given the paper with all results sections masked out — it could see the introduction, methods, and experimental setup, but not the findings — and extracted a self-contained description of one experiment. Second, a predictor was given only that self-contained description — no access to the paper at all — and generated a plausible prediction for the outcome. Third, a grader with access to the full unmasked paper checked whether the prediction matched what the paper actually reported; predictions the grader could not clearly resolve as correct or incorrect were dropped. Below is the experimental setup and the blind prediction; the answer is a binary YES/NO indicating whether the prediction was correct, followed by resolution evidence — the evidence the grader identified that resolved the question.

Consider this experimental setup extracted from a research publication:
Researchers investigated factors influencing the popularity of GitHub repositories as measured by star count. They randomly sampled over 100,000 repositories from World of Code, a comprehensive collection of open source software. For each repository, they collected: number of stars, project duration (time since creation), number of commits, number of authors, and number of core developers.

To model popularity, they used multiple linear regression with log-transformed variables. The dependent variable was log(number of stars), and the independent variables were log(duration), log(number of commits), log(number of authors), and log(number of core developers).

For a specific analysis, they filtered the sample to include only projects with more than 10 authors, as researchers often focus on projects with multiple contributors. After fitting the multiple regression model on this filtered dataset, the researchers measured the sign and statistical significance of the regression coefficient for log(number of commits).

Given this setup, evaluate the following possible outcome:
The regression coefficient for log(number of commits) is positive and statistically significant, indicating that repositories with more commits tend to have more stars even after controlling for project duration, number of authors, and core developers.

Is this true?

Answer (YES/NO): NO